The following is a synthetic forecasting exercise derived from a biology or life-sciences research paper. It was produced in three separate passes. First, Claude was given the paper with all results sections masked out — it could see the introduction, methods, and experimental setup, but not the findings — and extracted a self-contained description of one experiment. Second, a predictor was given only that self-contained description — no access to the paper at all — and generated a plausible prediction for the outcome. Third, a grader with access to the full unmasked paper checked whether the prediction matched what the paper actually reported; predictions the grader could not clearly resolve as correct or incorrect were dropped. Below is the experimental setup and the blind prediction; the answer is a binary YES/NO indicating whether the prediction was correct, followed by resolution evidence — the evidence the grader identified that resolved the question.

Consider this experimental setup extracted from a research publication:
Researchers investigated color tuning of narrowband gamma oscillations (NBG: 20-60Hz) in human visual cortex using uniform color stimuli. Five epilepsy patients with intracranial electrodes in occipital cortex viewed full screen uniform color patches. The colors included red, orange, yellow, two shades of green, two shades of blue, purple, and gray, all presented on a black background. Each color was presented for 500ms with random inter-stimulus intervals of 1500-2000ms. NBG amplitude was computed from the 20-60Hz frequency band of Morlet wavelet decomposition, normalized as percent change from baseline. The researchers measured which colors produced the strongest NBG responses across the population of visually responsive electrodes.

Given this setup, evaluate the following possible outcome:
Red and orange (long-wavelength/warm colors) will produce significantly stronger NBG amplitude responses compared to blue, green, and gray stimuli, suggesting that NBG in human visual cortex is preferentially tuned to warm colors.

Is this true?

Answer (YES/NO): NO